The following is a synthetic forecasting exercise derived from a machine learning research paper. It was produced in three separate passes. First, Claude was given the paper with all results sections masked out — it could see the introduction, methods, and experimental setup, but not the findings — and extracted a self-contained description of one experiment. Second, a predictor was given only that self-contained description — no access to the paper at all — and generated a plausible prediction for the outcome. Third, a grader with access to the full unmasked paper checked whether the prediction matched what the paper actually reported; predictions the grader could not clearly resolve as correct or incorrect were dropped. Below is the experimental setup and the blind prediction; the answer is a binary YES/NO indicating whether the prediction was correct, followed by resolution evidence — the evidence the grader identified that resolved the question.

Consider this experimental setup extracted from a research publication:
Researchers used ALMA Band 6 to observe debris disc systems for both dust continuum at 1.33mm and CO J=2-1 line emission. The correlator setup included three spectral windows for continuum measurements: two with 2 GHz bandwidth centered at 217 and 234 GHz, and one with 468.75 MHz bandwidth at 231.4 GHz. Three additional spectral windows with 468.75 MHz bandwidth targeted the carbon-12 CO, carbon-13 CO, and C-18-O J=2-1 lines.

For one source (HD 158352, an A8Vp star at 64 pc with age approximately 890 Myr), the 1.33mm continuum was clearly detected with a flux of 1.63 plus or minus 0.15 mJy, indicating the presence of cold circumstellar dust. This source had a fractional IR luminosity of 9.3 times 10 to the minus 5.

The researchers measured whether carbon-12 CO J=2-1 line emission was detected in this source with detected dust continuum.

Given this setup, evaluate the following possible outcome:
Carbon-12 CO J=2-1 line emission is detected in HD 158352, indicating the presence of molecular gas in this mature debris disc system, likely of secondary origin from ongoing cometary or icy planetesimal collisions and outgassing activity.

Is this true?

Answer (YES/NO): NO